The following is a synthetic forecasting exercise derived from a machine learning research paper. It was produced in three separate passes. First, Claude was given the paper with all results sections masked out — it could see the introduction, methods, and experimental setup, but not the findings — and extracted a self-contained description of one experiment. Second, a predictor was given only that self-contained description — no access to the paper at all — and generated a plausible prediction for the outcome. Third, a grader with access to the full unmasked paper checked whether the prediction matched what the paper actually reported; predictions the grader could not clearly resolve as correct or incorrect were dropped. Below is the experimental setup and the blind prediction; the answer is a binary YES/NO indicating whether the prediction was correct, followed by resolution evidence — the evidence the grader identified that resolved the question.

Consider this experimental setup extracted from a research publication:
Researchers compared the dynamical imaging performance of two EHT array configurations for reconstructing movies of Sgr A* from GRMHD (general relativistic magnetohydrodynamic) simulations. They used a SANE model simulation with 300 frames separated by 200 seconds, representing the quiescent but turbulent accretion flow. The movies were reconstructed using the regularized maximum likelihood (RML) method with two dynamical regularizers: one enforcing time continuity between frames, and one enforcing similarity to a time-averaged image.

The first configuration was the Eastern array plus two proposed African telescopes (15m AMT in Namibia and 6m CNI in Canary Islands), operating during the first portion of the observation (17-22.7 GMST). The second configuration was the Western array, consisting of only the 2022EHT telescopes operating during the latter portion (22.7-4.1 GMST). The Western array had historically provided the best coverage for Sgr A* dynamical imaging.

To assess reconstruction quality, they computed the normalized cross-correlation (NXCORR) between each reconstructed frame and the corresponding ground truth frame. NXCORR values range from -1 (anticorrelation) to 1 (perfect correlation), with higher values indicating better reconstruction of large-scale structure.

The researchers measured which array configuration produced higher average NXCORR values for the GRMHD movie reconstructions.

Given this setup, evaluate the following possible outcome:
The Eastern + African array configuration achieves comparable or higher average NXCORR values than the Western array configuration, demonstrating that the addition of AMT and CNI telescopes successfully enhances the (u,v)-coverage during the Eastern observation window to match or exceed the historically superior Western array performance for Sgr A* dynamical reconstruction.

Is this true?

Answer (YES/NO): YES